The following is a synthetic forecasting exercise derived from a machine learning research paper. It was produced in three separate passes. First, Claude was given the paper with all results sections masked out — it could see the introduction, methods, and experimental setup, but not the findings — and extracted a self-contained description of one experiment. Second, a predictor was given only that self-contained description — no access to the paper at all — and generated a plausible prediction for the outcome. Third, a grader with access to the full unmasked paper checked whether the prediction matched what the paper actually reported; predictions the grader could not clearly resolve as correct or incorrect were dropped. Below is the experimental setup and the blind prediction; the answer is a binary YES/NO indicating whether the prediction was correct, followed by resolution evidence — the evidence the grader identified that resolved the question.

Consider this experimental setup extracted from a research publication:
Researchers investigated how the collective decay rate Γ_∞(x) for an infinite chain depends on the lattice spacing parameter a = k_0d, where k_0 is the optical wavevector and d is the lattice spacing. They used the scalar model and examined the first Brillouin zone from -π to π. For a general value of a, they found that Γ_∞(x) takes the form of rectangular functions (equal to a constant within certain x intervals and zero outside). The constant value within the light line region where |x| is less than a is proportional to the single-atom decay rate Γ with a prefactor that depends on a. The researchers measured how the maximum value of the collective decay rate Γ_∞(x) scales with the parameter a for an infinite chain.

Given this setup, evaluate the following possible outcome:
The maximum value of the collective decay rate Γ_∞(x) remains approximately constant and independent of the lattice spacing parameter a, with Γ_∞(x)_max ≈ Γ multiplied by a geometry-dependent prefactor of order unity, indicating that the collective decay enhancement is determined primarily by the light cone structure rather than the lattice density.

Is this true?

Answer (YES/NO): NO